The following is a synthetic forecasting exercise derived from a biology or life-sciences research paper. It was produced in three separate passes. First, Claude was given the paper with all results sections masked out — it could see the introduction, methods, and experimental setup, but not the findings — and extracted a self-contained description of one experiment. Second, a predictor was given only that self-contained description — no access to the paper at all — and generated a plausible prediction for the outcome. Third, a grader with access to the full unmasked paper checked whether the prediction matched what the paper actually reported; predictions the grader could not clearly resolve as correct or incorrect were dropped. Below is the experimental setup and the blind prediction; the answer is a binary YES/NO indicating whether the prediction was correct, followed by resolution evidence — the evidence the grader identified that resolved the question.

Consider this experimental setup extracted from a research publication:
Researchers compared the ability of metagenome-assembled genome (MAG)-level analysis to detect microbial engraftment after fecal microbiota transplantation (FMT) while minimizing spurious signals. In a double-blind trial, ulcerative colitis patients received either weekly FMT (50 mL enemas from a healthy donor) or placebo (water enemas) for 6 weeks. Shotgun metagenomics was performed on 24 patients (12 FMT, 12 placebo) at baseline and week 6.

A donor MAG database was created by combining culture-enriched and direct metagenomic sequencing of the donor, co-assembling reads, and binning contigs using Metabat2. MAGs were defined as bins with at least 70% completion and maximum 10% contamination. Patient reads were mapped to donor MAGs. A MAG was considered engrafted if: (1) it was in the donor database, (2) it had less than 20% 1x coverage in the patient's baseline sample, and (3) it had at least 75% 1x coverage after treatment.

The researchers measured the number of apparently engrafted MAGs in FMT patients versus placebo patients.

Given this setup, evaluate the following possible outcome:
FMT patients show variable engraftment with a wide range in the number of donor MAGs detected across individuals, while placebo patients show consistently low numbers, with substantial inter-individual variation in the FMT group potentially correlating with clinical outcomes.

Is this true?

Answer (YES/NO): NO